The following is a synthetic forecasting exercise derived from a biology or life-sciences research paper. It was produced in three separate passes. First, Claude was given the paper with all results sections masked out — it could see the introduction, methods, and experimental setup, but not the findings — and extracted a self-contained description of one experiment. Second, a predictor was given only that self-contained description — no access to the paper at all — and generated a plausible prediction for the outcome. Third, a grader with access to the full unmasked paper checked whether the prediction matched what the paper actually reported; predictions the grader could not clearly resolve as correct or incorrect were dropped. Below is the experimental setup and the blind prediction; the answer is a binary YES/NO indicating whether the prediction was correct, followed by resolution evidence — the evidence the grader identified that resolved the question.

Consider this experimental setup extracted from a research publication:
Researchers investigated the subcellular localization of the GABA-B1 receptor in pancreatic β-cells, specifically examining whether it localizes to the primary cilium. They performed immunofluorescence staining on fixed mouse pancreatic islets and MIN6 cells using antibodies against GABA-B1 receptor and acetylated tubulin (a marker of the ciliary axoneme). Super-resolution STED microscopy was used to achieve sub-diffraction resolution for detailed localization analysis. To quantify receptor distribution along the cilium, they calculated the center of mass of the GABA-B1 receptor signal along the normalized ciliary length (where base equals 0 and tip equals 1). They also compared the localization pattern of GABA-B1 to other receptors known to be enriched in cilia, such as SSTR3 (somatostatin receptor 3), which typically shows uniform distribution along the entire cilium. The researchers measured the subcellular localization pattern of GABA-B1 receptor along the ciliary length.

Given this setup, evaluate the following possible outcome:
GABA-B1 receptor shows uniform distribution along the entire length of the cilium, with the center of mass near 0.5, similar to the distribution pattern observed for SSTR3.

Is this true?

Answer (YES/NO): NO